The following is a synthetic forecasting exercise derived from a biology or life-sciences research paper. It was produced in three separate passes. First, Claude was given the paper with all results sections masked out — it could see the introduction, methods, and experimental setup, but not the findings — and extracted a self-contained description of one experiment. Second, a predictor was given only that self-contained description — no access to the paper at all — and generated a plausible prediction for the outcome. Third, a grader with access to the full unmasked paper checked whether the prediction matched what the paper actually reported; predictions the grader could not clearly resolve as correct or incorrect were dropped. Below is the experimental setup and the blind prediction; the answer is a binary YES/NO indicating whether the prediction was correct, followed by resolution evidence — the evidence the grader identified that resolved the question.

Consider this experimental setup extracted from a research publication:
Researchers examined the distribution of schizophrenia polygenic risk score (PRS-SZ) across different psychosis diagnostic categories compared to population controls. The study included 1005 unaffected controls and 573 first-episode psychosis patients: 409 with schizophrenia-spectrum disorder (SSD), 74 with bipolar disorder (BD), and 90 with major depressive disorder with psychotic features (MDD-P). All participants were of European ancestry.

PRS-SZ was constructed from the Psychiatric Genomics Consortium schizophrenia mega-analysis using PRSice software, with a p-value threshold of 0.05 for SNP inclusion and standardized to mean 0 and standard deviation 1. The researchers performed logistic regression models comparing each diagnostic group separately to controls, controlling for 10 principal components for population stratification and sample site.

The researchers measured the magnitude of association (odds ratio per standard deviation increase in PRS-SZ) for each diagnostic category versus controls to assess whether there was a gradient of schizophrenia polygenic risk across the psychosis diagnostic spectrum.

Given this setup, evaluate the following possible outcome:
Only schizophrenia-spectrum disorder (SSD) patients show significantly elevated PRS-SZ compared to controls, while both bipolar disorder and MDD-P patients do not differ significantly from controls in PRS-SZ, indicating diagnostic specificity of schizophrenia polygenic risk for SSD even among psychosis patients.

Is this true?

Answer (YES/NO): YES